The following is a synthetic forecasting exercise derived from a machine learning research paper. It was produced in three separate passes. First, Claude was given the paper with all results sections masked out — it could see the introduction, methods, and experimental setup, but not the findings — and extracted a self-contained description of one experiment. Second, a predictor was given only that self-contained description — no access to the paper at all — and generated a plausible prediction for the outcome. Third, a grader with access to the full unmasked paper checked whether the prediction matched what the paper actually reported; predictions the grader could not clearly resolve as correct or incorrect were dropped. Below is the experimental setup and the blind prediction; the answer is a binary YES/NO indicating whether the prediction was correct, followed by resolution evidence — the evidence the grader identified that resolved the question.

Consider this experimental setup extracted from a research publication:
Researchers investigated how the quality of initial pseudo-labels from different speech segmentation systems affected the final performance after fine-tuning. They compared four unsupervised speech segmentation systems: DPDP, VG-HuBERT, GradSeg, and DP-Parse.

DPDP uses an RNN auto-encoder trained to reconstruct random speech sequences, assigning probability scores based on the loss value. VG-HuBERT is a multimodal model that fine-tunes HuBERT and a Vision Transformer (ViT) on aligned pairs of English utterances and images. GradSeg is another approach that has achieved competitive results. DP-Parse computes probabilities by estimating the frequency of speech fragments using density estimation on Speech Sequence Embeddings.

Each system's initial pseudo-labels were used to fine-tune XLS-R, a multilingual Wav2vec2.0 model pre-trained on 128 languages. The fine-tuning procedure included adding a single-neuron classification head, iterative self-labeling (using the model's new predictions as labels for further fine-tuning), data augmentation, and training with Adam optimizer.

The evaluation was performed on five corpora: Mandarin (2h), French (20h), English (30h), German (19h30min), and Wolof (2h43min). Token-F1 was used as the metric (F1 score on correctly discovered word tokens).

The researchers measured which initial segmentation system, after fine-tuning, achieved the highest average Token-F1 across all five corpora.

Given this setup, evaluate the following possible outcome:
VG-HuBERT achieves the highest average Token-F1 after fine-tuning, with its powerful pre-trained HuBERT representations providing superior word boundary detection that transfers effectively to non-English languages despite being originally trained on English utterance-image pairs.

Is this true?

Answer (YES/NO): NO